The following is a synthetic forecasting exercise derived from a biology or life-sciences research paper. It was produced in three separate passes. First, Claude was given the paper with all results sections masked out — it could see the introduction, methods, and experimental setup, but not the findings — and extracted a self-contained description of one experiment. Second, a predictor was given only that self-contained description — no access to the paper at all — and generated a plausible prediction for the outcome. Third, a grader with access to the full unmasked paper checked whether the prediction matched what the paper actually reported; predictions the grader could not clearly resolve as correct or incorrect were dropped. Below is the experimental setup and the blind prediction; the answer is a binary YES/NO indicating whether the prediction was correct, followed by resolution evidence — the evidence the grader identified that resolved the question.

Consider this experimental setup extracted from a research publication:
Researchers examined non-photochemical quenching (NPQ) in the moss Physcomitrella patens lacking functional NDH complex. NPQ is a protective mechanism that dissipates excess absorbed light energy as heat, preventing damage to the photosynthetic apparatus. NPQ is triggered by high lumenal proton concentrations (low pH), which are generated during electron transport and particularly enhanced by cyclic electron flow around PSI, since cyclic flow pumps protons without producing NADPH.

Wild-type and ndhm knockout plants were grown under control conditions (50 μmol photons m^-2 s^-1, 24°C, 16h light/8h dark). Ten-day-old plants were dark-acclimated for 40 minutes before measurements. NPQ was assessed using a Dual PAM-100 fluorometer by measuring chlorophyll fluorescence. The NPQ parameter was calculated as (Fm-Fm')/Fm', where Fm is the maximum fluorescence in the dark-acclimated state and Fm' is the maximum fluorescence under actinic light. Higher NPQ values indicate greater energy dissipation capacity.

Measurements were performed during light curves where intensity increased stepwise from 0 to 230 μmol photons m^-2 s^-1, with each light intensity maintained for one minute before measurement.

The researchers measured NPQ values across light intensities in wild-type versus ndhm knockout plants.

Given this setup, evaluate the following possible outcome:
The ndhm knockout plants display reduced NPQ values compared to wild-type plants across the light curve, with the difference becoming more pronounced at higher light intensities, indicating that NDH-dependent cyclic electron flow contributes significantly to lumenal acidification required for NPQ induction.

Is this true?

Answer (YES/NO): NO